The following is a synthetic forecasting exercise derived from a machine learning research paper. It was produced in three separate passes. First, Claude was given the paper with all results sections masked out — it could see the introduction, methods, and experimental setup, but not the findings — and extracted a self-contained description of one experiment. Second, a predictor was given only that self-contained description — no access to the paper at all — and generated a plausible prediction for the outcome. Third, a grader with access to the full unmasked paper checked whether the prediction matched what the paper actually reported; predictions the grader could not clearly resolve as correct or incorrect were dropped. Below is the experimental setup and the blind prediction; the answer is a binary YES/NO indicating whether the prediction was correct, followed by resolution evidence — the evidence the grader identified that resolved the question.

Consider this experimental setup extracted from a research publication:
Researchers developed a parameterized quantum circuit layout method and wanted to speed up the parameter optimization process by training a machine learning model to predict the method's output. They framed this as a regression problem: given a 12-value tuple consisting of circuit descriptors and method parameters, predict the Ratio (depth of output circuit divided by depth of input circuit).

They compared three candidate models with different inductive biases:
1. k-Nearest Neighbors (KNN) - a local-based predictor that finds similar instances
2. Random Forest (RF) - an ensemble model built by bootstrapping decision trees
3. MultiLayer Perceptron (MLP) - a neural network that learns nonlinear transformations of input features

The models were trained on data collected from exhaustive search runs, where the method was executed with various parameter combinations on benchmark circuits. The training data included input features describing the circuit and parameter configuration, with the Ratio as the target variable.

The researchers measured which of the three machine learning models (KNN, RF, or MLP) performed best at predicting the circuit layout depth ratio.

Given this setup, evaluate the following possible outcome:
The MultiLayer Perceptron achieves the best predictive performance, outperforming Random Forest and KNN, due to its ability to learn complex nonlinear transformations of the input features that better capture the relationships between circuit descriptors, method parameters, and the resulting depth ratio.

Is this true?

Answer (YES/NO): NO